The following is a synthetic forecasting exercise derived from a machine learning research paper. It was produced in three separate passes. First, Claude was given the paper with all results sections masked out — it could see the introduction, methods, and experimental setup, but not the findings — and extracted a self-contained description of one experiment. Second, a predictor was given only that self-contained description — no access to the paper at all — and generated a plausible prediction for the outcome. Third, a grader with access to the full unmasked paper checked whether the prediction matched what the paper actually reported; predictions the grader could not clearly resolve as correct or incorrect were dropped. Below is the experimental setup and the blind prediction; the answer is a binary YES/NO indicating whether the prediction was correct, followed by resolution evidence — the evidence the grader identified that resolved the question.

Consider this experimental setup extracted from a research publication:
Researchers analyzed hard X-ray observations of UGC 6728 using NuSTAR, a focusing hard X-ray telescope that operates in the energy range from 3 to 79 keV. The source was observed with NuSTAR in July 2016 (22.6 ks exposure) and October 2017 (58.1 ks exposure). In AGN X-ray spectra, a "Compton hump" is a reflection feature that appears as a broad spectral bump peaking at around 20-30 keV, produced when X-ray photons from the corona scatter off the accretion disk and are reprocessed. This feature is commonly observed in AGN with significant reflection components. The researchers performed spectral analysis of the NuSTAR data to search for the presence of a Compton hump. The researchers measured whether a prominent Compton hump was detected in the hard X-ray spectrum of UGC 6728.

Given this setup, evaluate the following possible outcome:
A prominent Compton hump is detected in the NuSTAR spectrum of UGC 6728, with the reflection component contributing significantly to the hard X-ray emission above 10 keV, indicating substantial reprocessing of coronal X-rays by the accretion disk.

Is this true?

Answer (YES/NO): NO